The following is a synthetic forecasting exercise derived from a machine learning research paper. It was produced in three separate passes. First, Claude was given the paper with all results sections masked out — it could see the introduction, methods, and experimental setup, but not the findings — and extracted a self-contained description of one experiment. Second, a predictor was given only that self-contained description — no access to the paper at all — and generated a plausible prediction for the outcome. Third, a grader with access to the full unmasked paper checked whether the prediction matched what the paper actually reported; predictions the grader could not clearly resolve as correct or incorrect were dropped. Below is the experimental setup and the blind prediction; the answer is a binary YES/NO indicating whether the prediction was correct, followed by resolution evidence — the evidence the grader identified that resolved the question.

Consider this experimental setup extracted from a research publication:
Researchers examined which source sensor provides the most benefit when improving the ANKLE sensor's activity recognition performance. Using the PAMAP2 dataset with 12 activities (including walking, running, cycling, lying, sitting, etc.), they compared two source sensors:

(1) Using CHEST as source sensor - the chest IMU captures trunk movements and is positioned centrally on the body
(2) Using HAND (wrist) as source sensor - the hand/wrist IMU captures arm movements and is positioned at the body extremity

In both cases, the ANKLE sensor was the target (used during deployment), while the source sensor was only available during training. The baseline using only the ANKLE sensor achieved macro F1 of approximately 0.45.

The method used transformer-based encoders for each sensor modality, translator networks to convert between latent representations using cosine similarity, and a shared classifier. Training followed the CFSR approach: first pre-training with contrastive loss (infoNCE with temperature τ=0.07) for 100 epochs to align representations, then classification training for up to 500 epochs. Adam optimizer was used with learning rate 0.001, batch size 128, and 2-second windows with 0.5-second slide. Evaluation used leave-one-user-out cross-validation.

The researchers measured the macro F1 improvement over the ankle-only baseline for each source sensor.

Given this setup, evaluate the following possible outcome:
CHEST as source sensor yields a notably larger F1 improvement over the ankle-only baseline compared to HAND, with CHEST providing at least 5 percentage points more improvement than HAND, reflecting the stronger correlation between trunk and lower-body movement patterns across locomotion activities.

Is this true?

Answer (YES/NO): NO